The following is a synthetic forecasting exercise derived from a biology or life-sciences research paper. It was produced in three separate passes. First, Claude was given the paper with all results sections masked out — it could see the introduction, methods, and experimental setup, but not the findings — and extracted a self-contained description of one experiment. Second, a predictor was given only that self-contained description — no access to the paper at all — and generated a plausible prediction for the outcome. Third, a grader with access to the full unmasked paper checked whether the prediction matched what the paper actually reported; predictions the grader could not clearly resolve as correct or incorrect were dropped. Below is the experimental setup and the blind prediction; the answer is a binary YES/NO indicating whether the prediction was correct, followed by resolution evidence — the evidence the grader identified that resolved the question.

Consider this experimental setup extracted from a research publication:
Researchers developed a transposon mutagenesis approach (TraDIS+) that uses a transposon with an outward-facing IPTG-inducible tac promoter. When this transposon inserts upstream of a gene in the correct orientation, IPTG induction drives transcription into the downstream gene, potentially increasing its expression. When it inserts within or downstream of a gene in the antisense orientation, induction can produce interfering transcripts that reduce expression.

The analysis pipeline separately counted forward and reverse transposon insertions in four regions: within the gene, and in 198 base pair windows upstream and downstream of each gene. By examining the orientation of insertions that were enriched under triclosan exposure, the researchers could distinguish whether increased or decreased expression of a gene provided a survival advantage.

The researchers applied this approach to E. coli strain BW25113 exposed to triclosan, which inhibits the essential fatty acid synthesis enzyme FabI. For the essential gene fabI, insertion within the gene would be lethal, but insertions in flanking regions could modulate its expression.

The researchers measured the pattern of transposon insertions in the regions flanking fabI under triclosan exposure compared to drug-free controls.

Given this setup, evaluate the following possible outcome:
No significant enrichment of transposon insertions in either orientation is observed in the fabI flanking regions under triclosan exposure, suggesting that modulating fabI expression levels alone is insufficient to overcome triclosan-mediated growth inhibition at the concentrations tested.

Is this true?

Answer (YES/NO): NO